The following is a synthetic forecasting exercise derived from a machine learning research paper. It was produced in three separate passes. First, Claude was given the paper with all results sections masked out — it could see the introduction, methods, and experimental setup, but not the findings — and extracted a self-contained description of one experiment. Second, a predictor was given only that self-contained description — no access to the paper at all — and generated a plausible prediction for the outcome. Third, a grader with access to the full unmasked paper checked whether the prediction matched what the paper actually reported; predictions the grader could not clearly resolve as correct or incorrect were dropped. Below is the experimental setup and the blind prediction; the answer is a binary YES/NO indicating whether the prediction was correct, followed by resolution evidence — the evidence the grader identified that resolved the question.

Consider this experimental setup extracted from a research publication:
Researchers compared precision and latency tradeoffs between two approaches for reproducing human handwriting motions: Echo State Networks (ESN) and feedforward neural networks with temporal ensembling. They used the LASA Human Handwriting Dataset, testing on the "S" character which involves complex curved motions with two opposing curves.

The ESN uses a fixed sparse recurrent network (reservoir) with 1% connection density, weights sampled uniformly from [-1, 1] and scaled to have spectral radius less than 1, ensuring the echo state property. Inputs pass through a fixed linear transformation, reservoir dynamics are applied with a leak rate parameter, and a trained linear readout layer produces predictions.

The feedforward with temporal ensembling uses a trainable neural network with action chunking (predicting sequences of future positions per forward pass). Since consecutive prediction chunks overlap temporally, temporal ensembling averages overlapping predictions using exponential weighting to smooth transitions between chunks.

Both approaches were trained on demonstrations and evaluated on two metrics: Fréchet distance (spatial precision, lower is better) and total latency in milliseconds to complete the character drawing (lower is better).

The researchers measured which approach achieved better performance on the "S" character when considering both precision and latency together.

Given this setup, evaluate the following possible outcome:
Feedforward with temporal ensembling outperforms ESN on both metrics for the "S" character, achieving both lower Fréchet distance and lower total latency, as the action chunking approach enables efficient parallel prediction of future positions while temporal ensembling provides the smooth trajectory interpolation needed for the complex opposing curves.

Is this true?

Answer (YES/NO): NO